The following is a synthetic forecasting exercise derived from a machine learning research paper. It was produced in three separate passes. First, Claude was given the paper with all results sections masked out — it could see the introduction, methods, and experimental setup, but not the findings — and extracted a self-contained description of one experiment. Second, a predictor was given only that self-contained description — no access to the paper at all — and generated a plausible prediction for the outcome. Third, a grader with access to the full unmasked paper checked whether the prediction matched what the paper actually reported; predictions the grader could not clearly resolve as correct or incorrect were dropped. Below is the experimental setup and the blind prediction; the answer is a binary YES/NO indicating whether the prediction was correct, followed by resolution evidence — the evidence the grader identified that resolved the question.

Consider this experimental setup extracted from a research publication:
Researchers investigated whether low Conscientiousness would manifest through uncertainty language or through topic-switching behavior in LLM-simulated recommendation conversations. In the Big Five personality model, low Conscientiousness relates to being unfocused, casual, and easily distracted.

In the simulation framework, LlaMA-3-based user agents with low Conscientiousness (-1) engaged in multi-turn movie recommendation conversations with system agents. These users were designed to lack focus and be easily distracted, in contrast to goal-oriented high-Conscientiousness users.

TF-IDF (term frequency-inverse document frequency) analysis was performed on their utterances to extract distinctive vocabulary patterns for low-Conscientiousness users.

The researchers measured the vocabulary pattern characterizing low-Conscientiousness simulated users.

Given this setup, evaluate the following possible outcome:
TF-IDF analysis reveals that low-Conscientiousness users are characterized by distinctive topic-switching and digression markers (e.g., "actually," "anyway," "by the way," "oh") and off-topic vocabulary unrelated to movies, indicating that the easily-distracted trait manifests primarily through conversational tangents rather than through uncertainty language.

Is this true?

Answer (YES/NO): NO